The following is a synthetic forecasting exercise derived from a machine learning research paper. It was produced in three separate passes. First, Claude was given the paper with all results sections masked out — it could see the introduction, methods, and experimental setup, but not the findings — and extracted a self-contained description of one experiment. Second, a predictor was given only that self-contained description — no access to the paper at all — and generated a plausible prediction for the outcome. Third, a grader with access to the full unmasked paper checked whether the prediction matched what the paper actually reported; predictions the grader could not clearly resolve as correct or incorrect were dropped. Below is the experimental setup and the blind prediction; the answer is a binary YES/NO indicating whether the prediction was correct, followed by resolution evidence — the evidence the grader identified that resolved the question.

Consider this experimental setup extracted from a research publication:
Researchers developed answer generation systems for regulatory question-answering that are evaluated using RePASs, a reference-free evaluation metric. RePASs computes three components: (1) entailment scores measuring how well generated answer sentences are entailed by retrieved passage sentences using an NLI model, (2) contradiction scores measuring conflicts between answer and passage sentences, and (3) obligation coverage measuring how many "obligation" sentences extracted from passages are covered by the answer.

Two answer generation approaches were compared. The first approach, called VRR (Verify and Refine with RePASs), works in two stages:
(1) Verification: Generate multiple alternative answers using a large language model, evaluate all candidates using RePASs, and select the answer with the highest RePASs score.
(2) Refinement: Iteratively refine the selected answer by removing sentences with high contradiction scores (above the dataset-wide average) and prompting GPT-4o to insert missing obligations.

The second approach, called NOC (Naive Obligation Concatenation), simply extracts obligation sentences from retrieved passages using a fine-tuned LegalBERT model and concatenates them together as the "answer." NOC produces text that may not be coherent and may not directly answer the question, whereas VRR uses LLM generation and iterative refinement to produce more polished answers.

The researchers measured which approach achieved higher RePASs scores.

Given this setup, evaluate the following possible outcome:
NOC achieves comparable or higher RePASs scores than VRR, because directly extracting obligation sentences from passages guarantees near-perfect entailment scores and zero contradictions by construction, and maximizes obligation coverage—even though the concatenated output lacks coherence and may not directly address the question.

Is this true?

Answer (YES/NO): YES